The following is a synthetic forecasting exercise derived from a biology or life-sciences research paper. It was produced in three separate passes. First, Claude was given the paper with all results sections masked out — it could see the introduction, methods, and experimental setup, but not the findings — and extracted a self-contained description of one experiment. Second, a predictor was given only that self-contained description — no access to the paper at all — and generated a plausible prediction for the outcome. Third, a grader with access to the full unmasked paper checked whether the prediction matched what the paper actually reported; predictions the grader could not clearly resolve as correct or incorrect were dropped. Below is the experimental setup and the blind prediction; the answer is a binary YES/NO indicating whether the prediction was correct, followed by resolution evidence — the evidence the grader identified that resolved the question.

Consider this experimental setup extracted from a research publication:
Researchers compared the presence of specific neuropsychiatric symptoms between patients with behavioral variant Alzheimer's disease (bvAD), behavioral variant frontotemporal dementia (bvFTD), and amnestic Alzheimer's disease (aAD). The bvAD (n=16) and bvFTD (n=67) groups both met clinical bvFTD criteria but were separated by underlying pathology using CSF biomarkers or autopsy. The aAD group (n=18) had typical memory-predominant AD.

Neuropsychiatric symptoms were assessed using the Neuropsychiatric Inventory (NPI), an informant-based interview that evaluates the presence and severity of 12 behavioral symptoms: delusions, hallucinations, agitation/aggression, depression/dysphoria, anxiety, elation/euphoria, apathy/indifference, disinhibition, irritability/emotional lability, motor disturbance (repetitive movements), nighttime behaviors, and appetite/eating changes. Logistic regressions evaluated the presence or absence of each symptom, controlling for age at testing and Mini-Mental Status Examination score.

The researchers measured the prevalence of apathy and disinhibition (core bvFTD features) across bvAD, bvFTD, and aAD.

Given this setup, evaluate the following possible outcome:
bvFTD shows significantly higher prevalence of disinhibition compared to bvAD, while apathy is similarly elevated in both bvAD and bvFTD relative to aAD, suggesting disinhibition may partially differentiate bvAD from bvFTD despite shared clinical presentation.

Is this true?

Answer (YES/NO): NO